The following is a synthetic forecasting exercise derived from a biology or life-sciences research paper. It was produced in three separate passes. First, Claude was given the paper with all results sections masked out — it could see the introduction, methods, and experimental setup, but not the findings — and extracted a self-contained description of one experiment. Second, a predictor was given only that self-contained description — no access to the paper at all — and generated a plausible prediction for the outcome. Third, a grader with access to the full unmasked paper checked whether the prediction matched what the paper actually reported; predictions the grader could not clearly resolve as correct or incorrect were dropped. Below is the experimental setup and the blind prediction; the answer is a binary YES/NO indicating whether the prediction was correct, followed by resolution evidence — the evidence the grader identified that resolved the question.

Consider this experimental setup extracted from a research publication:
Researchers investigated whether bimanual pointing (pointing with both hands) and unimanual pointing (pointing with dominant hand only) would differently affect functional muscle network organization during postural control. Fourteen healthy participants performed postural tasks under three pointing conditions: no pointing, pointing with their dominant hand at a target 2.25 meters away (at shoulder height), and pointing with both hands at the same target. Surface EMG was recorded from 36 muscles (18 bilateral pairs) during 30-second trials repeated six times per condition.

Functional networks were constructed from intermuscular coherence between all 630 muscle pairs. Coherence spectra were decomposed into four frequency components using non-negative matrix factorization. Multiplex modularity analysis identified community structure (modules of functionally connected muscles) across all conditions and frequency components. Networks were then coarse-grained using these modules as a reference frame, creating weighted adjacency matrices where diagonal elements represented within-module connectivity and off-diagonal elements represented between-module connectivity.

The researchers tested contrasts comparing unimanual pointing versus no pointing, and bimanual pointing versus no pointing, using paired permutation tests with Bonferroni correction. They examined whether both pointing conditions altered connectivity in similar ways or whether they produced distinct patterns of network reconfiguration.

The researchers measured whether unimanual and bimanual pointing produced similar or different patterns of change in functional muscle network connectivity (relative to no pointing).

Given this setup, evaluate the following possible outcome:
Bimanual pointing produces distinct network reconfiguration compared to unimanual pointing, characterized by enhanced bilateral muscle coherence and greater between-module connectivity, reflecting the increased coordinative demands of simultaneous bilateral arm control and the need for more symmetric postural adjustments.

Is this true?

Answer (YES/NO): NO